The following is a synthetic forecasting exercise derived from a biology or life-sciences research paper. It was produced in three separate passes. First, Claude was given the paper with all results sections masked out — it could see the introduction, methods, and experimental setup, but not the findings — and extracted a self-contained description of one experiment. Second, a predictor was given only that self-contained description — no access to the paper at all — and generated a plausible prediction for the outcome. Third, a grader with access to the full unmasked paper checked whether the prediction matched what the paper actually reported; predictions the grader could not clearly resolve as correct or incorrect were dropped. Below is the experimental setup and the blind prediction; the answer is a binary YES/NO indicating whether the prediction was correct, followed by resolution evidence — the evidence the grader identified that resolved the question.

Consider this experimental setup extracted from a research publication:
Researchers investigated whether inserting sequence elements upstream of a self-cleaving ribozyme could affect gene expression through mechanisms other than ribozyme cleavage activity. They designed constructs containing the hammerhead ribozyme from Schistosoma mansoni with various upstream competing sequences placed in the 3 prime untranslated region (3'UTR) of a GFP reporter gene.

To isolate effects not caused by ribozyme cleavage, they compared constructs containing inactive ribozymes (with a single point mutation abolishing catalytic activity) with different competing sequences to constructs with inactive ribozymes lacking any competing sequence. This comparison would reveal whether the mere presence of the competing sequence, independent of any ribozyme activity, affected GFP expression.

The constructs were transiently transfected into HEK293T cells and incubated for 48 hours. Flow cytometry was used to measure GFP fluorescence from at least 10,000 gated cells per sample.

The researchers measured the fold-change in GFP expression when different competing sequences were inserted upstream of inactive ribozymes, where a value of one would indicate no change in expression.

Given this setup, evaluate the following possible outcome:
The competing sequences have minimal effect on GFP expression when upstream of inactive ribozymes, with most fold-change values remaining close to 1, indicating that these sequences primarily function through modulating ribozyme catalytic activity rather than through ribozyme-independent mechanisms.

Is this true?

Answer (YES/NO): NO